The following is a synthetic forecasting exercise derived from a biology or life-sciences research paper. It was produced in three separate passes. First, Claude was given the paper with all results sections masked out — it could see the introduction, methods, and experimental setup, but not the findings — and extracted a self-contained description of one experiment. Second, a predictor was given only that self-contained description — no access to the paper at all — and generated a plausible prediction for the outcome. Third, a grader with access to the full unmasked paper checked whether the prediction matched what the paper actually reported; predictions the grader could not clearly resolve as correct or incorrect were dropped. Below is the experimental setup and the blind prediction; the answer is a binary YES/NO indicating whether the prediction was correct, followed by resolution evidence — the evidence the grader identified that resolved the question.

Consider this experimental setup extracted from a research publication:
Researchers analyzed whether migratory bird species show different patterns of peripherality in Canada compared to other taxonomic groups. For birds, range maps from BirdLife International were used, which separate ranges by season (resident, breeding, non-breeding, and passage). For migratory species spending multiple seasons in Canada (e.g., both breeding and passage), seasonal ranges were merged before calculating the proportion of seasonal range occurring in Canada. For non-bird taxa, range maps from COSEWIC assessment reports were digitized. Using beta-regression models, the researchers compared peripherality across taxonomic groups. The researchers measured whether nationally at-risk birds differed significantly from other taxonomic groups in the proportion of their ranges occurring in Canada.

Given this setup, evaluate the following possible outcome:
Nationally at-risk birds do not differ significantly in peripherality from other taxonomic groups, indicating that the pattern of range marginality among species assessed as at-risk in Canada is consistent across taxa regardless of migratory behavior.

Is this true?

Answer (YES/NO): YES